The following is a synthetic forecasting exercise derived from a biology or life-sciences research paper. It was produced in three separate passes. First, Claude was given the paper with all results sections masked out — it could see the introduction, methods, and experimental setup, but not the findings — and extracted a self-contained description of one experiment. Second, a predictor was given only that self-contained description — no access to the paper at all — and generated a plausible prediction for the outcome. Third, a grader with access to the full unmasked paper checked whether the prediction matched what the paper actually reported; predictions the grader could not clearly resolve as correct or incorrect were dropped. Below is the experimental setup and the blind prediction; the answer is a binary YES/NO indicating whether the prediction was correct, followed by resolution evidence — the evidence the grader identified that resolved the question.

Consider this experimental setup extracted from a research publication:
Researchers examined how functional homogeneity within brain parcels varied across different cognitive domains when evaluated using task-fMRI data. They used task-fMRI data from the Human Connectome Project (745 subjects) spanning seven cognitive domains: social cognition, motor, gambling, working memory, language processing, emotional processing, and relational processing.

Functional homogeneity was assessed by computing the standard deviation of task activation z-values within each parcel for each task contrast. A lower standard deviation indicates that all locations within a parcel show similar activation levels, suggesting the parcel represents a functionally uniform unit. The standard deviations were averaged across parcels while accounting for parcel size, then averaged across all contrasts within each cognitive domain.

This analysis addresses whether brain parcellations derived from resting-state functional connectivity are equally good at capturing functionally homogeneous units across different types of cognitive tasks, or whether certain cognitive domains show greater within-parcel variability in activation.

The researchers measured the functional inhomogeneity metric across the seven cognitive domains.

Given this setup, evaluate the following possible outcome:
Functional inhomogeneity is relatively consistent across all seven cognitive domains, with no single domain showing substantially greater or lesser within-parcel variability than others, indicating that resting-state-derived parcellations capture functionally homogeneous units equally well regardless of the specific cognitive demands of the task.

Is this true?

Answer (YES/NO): NO